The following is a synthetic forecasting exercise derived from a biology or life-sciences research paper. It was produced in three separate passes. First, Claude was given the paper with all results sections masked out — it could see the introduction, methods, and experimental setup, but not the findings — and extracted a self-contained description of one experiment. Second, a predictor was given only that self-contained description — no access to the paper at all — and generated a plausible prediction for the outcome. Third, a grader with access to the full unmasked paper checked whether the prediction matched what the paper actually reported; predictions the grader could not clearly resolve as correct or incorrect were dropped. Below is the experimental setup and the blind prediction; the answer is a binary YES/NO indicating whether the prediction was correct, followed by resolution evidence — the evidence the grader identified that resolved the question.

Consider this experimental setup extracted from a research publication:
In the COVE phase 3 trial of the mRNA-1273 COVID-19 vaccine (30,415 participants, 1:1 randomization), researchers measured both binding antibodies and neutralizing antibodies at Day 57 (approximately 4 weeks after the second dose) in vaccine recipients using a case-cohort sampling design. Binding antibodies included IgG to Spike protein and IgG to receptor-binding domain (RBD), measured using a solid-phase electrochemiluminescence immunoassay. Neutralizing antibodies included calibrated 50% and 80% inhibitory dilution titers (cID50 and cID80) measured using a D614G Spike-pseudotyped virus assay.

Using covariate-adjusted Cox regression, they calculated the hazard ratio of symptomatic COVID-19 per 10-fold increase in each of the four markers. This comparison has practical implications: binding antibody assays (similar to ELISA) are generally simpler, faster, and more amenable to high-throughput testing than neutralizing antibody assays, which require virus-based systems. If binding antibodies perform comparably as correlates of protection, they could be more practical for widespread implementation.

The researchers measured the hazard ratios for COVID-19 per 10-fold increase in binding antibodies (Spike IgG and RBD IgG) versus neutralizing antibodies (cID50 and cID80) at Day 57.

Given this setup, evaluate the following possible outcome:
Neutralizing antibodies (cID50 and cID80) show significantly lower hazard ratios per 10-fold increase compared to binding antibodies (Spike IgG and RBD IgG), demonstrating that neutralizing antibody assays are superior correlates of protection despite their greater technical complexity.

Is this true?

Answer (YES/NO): NO